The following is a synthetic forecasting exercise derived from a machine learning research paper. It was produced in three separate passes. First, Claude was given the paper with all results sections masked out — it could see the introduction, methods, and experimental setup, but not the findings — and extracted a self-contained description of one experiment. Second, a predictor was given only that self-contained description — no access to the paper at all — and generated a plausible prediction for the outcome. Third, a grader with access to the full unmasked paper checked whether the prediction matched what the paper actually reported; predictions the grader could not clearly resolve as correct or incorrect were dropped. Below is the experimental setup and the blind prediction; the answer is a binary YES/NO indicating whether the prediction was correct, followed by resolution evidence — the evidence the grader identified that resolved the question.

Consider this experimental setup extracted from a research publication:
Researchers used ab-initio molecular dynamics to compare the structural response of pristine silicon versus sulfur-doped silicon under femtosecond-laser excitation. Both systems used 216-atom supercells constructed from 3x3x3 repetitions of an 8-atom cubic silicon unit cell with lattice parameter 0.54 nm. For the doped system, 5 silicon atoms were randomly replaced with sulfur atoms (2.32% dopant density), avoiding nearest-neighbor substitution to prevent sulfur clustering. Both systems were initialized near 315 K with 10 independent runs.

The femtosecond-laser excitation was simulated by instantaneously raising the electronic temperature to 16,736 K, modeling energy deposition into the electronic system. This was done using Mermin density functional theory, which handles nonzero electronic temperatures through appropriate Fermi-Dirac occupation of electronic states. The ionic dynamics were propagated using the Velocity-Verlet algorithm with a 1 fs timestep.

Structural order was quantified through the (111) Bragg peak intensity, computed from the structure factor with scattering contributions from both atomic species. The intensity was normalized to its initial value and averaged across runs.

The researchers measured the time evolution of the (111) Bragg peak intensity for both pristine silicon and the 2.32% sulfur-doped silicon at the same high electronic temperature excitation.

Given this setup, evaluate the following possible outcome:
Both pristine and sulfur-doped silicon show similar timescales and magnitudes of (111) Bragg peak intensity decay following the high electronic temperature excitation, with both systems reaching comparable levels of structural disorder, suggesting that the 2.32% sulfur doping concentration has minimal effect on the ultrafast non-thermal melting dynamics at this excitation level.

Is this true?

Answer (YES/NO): NO